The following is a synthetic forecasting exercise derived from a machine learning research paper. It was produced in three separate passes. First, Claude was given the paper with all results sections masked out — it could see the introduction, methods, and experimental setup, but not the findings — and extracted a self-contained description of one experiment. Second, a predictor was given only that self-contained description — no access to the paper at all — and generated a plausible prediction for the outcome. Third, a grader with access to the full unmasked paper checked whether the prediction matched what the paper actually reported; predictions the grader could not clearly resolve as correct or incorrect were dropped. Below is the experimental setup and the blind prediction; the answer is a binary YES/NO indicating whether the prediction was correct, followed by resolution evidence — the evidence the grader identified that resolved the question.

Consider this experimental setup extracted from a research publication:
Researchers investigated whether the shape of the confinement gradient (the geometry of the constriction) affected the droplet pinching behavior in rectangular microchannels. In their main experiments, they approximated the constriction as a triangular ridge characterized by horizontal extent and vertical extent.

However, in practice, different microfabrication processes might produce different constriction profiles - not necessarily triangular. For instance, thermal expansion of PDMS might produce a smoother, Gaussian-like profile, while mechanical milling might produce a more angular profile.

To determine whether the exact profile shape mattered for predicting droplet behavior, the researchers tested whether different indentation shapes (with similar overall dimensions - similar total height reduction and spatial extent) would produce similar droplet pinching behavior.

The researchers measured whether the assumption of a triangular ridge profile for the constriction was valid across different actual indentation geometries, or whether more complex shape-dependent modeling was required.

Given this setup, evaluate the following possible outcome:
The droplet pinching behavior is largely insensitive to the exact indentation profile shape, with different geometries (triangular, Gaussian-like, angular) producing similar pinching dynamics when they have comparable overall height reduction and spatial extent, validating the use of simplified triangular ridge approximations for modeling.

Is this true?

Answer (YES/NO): YES